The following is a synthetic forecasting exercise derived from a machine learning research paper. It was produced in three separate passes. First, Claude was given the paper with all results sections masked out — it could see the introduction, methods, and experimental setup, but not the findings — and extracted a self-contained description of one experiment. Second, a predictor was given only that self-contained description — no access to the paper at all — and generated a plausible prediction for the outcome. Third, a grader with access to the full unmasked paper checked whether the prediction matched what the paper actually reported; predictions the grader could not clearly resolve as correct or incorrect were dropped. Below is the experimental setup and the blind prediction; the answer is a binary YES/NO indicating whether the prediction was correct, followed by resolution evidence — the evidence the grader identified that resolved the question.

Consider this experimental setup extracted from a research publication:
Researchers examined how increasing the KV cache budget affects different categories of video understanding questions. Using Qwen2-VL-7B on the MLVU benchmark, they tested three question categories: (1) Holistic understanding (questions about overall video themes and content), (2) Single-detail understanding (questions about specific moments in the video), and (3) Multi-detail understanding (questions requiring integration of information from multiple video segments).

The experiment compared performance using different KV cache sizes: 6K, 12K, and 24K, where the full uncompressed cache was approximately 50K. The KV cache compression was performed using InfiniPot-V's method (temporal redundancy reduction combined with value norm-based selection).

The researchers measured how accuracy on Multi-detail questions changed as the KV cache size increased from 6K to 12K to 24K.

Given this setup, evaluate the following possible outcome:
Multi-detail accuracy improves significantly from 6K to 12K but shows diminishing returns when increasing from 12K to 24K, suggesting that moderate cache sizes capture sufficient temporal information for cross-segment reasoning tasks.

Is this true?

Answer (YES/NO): NO